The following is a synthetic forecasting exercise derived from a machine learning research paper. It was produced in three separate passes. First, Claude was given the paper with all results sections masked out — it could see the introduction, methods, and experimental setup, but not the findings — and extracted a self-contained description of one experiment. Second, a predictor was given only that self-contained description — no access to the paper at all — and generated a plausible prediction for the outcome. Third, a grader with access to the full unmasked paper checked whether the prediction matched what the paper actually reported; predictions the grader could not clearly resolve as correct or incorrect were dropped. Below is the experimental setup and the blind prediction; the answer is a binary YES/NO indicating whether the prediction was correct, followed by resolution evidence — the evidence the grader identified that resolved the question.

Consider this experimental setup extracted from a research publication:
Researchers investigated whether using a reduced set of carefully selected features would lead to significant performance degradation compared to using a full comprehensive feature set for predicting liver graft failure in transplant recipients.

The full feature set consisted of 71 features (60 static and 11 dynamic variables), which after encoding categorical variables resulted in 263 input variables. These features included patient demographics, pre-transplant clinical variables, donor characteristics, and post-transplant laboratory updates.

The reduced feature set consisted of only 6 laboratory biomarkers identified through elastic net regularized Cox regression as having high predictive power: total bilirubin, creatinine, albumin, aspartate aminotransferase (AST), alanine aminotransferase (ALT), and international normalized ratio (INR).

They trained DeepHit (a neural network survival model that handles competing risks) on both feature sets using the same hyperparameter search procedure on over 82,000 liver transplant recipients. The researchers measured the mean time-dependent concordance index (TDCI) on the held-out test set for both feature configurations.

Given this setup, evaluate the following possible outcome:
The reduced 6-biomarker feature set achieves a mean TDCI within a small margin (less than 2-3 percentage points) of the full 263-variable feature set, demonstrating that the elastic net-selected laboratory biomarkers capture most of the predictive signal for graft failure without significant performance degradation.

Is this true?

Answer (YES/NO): YES